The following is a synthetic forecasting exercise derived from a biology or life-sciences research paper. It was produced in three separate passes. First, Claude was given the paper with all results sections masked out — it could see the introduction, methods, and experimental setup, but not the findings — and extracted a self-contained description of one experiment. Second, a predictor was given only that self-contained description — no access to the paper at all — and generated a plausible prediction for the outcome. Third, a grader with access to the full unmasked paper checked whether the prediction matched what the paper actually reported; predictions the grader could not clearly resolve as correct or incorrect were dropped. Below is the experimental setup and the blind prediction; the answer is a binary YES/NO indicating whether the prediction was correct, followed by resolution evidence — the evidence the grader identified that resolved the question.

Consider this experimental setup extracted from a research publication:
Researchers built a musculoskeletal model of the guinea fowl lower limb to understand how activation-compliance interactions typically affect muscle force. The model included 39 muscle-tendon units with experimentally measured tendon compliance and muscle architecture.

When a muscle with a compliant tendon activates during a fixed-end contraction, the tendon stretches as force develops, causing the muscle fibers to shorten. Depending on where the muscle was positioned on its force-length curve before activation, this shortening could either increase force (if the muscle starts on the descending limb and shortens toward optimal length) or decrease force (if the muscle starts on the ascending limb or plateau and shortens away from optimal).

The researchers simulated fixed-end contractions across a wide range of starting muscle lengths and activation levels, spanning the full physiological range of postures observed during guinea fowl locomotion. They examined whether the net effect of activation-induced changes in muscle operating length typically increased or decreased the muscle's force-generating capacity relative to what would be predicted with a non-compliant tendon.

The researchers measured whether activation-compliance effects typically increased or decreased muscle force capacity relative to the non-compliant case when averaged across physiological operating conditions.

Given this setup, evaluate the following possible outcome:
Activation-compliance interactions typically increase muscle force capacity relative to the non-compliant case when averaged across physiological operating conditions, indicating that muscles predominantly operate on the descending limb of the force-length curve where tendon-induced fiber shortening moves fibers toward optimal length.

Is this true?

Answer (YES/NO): NO